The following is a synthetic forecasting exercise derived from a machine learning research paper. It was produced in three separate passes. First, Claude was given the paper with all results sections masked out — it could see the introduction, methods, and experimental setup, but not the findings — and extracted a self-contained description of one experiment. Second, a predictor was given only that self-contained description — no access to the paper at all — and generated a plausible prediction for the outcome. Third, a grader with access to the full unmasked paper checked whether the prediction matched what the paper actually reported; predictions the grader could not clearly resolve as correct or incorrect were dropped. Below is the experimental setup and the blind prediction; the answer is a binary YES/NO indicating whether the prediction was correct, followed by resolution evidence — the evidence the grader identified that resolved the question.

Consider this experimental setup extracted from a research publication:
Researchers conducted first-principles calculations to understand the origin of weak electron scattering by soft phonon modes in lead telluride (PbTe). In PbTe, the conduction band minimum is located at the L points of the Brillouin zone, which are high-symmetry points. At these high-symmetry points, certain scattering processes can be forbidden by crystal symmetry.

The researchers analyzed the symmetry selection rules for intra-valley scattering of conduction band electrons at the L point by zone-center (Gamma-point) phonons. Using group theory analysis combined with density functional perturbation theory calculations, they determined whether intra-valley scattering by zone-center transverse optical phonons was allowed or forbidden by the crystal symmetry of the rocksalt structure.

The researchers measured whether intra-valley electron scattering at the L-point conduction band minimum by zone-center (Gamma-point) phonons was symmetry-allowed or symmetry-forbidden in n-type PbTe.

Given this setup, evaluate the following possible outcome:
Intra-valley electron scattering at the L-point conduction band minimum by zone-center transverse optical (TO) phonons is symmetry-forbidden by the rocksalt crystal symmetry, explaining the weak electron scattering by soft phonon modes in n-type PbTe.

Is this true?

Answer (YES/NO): YES